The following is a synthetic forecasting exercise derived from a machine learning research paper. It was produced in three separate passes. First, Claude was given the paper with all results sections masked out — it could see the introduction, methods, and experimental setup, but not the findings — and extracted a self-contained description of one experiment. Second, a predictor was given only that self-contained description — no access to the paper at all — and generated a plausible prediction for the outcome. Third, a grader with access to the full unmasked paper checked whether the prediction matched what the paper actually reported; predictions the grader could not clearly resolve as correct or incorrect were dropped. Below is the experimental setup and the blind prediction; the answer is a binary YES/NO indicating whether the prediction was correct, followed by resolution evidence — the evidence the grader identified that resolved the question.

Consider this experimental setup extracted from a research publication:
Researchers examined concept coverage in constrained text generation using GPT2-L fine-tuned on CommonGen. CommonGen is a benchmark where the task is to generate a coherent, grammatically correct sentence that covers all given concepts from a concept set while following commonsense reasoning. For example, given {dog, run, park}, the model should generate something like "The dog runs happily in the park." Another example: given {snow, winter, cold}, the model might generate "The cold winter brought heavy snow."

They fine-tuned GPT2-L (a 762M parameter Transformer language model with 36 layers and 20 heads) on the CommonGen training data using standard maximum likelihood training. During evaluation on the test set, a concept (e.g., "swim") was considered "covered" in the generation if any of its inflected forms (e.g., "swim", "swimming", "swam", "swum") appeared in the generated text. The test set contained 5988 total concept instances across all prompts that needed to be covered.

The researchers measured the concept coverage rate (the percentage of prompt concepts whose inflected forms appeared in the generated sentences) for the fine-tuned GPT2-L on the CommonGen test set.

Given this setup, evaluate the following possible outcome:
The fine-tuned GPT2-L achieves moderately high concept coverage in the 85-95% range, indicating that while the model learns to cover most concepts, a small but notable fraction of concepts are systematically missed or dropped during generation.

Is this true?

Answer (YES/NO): NO